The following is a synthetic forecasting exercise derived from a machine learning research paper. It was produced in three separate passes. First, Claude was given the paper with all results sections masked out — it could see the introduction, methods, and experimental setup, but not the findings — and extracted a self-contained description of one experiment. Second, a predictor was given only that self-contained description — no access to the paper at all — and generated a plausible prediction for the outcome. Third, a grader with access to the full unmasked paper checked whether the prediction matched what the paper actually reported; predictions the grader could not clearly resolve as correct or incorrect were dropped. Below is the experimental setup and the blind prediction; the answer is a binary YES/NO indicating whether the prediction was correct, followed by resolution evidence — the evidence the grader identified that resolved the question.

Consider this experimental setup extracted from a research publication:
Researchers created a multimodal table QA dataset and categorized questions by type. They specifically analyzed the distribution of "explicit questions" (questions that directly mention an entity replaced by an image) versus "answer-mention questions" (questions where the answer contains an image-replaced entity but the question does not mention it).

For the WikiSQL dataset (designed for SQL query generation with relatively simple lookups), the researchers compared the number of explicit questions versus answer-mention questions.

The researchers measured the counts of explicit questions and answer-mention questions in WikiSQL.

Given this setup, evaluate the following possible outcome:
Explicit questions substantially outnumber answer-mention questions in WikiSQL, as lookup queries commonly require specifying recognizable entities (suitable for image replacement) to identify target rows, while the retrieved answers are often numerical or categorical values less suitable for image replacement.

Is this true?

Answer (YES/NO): YES